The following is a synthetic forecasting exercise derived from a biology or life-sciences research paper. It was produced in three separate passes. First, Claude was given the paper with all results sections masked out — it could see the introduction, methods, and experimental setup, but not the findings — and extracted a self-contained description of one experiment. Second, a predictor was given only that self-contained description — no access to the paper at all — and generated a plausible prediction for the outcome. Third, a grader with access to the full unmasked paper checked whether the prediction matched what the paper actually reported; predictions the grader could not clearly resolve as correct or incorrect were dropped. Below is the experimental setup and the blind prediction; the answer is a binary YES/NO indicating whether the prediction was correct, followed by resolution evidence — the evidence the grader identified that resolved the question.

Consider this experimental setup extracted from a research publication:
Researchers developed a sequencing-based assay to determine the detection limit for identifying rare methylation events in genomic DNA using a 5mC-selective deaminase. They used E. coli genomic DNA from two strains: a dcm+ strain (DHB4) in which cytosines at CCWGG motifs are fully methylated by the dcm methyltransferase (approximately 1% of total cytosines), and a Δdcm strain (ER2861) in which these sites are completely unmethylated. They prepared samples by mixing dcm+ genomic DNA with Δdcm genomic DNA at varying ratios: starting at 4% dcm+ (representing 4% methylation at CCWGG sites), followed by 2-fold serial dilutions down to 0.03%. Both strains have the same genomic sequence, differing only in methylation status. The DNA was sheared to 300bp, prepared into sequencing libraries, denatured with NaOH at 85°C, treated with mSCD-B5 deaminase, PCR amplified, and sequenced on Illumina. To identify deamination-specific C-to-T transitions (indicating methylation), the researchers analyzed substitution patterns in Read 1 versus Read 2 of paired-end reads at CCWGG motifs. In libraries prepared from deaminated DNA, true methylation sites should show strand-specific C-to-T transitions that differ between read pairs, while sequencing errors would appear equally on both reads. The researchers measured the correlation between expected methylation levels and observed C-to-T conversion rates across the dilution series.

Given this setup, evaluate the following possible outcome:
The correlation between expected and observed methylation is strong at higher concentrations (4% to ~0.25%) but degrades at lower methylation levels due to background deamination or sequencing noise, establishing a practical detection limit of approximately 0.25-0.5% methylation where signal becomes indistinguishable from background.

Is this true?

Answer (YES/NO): NO